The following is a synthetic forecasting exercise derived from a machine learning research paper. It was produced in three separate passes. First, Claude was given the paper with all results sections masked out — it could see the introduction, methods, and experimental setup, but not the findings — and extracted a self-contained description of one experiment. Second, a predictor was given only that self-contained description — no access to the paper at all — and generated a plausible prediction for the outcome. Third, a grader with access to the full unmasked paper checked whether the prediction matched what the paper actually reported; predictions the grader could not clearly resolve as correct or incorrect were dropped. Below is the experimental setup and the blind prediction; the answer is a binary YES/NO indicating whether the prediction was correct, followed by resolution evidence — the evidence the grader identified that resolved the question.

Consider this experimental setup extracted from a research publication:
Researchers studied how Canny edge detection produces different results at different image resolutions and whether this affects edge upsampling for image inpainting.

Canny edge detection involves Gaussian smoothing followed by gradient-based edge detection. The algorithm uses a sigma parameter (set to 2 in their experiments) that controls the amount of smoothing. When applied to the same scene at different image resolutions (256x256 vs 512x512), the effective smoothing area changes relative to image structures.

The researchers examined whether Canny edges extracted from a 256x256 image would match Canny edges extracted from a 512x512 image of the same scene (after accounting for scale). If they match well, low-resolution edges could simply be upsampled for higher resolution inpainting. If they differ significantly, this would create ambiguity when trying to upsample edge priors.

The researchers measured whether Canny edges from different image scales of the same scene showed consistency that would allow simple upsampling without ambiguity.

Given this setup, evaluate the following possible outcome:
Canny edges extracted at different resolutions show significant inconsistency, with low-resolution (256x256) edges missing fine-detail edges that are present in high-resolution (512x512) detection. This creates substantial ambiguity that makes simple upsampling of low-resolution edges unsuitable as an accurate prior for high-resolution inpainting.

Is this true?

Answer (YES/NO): YES